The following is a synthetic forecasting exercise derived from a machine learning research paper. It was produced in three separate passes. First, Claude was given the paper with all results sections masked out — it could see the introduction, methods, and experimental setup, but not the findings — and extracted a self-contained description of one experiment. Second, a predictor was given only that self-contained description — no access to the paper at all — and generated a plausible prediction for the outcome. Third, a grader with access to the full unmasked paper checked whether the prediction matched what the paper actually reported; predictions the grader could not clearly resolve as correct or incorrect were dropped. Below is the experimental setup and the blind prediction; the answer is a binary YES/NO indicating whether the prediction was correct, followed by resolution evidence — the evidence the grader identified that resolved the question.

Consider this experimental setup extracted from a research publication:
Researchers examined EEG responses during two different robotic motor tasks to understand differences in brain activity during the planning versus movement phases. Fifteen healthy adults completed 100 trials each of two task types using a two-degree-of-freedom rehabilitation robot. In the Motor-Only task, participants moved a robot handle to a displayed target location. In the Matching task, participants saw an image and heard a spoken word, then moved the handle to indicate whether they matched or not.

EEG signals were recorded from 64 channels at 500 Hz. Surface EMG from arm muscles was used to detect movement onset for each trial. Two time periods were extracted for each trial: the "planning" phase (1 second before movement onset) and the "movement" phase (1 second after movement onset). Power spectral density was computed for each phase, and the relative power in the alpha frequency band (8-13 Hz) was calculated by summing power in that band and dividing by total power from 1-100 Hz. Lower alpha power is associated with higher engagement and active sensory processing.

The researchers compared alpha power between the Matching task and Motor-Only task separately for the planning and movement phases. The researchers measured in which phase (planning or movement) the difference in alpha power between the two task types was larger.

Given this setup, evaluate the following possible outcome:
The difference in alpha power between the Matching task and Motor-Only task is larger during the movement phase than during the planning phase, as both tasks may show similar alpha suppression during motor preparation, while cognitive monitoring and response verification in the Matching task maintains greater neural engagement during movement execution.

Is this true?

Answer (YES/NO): NO